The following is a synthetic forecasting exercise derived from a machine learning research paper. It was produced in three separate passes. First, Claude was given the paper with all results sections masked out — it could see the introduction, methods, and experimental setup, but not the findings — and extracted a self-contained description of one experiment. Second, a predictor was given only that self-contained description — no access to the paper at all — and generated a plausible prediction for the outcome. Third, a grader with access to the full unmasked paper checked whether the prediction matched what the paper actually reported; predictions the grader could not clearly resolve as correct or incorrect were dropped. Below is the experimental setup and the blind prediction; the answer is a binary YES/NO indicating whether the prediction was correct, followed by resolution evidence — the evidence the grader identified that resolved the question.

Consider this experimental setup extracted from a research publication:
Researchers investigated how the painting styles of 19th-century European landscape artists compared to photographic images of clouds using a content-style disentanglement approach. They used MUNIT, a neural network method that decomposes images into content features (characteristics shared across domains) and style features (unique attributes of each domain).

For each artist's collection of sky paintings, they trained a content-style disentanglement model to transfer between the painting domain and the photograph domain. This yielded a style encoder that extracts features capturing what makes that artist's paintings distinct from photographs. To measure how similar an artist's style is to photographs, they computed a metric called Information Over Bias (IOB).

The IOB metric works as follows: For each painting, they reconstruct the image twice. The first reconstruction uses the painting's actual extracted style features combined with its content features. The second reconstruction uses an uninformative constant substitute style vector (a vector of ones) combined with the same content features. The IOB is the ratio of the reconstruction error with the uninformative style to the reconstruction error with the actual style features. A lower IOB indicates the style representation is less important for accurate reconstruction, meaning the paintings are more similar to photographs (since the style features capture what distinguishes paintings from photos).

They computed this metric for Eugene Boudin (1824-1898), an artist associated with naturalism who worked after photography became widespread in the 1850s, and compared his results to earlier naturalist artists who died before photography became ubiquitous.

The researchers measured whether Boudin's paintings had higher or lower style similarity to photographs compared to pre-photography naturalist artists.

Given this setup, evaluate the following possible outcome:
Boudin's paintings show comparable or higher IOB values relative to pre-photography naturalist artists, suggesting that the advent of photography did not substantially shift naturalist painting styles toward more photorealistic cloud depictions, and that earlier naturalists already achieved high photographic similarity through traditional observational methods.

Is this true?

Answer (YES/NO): YES